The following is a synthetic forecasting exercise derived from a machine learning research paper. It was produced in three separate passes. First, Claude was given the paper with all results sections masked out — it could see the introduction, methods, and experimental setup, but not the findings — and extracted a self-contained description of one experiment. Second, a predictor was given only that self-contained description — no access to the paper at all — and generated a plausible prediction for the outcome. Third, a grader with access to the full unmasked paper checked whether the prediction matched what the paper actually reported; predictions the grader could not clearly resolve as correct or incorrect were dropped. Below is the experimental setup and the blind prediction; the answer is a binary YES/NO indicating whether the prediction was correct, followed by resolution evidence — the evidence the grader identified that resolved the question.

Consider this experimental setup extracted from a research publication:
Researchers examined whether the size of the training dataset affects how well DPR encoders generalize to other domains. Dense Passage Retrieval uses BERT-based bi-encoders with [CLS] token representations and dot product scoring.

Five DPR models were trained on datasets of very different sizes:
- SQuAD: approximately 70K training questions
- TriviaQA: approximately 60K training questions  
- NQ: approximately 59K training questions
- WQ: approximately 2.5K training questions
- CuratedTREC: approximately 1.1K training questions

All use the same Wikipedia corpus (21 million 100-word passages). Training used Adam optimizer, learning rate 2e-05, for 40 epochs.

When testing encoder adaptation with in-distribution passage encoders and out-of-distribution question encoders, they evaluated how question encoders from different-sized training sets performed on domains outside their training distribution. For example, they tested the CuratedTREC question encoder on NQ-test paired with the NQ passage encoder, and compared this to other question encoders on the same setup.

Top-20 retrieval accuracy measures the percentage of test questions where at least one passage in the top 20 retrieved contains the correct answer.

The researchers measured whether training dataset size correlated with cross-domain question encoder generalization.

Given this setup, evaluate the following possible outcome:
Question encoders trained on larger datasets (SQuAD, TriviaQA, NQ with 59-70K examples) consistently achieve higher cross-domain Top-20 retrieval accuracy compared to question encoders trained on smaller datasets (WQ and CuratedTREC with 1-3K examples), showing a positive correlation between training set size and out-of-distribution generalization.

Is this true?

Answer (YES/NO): NO